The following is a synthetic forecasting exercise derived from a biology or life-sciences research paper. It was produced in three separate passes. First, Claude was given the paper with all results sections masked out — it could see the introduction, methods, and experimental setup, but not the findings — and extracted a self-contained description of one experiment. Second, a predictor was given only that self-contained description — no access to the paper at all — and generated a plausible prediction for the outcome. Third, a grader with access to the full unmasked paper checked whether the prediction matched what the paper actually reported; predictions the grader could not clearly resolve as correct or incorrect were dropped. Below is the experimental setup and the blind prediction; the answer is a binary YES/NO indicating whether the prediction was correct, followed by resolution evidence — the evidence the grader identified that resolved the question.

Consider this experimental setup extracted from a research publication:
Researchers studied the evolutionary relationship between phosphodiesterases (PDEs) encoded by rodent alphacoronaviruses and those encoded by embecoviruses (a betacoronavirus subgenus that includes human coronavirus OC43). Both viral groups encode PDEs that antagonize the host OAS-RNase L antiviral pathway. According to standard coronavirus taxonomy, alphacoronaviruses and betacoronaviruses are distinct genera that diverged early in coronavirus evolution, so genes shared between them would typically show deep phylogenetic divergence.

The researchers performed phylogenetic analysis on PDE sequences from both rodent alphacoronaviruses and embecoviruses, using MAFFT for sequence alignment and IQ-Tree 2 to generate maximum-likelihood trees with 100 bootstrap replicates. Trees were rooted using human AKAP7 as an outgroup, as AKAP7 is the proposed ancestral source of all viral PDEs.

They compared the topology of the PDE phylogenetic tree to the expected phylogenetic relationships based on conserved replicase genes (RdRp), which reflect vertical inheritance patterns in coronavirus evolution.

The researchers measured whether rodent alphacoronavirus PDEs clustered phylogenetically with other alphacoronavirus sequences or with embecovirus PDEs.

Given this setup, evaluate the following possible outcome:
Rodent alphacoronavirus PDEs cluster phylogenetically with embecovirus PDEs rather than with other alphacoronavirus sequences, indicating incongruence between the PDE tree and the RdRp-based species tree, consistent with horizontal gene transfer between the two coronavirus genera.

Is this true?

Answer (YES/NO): YES